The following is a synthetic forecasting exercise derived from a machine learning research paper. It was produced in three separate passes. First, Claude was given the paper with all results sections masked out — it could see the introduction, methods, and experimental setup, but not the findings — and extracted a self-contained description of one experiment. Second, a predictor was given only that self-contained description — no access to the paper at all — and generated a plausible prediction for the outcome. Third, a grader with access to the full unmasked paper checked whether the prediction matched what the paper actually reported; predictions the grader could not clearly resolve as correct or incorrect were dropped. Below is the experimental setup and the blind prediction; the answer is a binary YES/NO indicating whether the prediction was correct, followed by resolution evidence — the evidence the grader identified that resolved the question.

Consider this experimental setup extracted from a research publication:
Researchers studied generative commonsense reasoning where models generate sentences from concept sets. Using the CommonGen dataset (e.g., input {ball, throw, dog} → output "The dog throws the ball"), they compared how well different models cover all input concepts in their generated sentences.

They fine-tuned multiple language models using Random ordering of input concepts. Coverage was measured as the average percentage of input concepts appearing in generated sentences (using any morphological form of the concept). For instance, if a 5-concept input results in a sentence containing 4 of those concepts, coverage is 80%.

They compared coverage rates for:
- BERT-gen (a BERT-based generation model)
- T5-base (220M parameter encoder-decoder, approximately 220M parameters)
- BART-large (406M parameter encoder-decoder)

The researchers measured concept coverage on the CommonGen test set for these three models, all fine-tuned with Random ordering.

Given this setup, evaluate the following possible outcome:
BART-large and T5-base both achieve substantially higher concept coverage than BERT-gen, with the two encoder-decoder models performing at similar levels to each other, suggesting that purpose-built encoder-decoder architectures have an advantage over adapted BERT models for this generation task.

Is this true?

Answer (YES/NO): NO